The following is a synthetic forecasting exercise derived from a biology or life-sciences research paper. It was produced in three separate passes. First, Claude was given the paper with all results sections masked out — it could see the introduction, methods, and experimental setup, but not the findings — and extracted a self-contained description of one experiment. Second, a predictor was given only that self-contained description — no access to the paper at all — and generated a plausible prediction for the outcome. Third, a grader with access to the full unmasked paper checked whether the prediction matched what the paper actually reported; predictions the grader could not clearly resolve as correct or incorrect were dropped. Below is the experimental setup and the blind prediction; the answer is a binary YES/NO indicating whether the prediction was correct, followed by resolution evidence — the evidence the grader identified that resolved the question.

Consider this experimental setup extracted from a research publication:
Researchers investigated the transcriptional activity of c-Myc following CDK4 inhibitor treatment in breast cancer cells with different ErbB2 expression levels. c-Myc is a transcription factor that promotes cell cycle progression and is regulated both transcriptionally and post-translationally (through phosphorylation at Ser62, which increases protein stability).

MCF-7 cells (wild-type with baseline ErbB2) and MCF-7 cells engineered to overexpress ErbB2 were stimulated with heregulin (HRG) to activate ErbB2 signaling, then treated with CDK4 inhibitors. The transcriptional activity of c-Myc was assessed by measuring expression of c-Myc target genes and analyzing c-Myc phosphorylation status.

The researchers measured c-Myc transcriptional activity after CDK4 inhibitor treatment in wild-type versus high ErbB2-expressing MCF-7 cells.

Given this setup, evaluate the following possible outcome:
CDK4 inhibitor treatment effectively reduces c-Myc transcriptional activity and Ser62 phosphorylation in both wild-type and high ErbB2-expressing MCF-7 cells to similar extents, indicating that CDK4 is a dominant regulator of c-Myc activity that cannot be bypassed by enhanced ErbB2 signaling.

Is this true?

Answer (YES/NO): NO